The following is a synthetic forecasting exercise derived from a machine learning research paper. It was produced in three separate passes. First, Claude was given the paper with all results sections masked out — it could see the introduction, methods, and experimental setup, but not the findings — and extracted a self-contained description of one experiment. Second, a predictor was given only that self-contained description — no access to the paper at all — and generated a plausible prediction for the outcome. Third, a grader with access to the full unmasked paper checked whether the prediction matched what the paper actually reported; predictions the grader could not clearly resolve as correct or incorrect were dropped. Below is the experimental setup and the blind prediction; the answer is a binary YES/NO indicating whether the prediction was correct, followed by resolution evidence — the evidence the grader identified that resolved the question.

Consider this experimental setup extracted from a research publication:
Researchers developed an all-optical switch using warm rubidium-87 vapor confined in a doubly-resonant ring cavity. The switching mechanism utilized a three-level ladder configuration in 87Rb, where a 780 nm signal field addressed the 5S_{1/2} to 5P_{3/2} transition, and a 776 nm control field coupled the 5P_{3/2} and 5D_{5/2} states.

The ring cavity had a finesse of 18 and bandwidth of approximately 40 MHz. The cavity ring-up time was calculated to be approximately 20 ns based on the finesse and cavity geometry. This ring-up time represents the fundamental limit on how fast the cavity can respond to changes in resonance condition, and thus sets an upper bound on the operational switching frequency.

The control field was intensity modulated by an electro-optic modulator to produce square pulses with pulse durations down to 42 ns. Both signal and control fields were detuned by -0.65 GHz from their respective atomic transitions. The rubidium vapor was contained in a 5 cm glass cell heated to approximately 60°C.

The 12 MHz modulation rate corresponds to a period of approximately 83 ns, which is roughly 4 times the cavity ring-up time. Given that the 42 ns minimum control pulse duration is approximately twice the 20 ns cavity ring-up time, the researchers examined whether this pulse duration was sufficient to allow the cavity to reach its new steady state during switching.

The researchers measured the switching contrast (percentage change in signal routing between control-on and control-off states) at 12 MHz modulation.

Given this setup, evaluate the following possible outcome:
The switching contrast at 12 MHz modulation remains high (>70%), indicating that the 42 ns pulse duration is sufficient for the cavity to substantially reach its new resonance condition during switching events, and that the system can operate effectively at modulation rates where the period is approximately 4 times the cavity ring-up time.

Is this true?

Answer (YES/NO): YES